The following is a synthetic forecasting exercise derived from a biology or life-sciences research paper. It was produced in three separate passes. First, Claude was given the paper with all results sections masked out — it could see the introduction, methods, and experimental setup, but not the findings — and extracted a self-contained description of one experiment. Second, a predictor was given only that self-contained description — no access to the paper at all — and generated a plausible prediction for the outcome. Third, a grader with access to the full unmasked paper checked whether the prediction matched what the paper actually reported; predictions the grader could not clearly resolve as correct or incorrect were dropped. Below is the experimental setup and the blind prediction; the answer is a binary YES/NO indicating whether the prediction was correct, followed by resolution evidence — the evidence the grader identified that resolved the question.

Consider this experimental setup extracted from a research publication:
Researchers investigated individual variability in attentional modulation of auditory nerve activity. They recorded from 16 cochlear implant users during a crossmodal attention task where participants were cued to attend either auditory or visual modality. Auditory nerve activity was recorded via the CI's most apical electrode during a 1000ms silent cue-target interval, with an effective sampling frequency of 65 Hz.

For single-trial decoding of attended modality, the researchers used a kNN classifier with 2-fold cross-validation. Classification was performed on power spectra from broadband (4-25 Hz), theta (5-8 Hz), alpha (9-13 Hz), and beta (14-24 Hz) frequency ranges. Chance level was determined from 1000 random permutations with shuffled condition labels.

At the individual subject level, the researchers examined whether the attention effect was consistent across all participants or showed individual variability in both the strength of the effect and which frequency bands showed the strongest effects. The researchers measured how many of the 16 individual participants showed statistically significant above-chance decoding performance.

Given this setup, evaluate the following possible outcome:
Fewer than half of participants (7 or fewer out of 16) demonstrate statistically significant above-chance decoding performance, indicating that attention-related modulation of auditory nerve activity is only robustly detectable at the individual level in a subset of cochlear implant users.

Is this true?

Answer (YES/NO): NO